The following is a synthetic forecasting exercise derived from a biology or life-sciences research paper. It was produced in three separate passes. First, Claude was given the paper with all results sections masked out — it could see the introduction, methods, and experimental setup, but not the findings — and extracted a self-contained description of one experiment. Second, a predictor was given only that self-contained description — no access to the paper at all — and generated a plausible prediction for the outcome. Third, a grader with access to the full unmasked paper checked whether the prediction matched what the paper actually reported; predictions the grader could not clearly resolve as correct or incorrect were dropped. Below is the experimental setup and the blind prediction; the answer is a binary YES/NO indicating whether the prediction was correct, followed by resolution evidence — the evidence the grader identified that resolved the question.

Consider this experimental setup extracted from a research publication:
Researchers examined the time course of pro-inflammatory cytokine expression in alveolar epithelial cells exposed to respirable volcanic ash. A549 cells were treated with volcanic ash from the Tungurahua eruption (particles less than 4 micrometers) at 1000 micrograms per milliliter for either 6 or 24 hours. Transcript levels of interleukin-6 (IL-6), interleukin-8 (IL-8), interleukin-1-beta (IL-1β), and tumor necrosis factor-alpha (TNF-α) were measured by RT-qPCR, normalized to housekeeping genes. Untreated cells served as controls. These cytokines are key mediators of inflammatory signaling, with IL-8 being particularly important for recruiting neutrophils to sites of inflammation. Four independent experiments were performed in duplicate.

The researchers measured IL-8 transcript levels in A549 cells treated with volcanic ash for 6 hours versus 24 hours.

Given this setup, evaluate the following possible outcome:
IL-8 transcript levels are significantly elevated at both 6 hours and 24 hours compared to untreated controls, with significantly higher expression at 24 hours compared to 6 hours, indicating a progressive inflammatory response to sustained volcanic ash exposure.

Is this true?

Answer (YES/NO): NO